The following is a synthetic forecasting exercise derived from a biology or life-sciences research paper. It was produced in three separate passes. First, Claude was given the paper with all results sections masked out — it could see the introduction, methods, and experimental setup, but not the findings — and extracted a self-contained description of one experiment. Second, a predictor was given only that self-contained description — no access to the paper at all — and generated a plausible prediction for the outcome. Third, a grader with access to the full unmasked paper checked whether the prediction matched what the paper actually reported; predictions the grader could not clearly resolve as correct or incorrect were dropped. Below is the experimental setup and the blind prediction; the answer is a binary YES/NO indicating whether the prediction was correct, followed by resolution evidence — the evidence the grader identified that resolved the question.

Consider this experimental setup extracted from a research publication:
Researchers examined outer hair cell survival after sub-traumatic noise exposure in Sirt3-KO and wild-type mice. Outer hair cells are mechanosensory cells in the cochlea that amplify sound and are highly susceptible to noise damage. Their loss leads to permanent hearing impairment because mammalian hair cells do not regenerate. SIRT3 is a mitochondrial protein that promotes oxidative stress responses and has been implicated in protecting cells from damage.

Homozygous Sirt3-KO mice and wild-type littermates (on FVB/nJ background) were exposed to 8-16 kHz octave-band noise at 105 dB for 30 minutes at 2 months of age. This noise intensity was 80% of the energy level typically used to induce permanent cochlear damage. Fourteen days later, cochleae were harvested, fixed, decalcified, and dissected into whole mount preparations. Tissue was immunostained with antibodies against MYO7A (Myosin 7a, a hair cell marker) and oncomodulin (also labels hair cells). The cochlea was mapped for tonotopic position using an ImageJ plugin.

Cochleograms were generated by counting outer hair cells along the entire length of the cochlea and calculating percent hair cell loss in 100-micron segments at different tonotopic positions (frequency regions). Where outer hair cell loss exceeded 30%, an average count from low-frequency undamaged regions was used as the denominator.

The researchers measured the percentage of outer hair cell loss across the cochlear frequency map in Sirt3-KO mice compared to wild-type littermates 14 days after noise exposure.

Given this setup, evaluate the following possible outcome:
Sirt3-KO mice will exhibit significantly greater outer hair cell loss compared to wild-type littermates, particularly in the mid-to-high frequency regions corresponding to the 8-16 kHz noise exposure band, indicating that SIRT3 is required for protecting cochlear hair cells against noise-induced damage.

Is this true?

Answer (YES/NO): NO